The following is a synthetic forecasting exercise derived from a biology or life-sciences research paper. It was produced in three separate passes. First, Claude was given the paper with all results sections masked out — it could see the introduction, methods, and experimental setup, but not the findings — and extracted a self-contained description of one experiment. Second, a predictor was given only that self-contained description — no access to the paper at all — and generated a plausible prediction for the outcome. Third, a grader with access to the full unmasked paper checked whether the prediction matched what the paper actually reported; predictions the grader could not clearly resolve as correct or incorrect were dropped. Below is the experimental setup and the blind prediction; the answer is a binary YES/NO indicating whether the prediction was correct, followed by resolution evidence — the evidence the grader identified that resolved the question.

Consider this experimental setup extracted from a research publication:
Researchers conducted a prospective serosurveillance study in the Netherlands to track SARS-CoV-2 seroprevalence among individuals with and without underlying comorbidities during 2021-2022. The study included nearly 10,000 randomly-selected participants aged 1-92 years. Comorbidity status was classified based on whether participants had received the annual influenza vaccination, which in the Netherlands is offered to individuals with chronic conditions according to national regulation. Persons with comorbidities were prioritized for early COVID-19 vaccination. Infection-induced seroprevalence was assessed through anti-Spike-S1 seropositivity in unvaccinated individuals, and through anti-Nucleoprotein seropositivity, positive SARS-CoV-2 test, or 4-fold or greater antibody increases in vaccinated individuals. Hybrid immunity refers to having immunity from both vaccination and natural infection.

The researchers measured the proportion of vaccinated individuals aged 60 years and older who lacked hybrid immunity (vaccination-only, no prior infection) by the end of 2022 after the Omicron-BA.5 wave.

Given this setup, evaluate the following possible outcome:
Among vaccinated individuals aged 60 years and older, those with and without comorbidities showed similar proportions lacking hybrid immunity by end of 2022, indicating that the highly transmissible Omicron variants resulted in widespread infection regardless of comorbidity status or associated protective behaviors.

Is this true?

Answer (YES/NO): NO